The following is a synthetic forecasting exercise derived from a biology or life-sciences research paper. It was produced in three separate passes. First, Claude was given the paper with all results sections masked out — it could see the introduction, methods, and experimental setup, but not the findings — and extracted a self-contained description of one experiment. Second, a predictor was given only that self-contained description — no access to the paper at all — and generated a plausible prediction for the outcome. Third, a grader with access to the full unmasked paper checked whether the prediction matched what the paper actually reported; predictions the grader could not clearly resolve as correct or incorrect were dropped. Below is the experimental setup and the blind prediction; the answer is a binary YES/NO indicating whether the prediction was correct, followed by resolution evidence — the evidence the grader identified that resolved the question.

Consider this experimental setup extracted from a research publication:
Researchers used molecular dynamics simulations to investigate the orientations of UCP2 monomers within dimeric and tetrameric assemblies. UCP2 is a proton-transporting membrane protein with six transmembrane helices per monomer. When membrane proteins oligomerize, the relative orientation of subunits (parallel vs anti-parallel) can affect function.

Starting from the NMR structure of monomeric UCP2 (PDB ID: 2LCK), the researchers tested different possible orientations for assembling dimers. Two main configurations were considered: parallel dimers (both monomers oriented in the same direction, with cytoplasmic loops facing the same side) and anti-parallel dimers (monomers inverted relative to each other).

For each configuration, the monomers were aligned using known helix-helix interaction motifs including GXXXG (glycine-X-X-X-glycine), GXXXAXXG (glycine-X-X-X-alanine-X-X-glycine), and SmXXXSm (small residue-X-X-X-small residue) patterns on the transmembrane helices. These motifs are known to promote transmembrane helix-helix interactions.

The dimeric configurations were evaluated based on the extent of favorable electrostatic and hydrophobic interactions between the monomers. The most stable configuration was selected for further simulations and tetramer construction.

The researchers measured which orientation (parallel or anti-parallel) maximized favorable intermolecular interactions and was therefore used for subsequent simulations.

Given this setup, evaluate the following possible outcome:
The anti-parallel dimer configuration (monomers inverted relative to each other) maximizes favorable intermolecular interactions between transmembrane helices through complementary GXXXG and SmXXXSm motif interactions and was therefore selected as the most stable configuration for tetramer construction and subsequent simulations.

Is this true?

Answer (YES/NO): NO